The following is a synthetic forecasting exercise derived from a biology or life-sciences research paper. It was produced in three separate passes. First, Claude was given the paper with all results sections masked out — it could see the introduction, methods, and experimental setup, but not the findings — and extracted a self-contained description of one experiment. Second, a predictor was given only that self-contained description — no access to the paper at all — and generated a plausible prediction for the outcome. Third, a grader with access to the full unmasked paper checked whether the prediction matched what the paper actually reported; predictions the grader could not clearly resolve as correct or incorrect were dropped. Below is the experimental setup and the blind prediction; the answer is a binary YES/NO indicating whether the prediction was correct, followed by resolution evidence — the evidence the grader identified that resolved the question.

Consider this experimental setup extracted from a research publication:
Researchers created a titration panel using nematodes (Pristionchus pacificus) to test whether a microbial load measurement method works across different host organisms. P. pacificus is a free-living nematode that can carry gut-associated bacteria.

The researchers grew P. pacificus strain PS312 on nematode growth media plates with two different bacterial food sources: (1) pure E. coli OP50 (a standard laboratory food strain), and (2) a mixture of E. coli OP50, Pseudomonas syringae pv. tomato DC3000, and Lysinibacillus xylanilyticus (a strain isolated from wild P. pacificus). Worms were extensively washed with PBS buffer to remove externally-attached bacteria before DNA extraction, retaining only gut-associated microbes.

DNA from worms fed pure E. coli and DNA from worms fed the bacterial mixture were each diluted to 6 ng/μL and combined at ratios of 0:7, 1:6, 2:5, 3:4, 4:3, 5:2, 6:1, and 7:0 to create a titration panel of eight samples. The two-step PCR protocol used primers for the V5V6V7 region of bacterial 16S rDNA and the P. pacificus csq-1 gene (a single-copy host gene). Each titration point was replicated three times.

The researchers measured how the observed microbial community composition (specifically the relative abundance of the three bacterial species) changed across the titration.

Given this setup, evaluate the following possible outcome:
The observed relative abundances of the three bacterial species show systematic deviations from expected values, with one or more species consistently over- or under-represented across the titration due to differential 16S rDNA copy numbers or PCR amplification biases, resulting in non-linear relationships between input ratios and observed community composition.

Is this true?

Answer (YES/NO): NO